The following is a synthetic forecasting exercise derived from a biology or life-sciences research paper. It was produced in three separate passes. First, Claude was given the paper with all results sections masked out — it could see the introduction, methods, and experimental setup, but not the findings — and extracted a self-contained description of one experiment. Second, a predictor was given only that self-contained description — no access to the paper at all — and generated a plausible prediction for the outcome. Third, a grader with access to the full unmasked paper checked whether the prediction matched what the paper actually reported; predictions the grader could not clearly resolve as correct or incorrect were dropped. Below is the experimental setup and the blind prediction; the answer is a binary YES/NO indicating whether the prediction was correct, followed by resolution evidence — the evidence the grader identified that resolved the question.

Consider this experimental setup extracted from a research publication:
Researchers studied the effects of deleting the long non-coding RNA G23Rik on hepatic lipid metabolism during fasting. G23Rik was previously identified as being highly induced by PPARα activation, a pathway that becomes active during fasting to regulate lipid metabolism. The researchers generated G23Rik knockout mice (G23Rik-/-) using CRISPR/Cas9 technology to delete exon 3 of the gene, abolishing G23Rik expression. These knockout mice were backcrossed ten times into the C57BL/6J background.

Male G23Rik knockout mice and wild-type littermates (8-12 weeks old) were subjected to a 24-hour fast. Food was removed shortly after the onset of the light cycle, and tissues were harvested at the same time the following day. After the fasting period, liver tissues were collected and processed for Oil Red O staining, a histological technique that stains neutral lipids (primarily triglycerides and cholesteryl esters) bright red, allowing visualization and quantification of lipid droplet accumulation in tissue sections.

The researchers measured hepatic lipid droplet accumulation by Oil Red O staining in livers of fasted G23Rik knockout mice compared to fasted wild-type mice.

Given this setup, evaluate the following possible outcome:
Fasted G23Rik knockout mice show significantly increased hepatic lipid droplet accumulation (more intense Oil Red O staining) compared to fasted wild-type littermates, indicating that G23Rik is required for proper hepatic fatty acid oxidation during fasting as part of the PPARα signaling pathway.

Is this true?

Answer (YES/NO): YES